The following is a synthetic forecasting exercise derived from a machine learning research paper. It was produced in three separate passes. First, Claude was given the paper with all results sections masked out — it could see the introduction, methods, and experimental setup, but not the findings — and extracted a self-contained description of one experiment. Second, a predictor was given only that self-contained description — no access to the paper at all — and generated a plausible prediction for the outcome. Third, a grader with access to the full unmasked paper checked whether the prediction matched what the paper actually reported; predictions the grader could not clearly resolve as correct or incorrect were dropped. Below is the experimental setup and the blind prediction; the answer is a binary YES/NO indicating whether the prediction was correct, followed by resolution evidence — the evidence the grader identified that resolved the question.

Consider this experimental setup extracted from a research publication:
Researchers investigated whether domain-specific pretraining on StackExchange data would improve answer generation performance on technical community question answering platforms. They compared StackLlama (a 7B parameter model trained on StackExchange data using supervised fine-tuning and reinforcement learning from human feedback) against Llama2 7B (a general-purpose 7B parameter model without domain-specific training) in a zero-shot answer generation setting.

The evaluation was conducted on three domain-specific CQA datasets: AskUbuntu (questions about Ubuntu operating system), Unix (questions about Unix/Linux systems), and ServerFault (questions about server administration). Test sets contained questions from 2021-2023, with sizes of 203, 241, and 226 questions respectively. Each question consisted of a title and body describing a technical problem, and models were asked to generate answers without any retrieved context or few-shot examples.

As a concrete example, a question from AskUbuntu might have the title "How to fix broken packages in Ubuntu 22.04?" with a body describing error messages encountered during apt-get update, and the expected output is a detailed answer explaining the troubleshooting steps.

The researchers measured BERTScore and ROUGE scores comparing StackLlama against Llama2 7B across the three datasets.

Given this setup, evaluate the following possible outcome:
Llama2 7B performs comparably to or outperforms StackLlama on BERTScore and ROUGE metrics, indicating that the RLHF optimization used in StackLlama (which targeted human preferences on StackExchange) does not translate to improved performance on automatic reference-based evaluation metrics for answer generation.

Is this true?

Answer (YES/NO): YES